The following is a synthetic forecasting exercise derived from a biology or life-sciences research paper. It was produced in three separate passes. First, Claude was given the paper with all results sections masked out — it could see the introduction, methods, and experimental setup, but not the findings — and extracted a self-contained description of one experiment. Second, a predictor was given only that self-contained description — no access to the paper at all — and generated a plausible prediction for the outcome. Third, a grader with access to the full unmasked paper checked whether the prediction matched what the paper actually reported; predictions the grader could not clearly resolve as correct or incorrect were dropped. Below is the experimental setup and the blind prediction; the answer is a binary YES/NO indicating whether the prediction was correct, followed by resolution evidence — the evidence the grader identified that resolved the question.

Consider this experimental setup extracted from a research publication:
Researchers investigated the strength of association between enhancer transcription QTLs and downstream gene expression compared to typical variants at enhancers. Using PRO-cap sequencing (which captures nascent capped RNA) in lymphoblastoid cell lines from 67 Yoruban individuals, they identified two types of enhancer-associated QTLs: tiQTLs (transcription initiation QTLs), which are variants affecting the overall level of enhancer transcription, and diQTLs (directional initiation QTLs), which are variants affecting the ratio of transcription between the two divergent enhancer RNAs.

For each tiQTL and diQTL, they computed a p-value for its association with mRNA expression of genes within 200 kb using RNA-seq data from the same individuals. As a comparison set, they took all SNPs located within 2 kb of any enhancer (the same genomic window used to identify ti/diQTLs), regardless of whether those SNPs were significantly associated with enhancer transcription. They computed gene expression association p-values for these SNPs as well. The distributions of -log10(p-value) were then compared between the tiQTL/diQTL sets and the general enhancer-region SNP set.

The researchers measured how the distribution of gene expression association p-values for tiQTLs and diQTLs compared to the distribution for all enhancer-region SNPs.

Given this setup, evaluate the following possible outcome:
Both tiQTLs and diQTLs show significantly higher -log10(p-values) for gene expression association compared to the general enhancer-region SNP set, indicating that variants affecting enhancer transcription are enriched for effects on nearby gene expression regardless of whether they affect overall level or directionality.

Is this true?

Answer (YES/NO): YES